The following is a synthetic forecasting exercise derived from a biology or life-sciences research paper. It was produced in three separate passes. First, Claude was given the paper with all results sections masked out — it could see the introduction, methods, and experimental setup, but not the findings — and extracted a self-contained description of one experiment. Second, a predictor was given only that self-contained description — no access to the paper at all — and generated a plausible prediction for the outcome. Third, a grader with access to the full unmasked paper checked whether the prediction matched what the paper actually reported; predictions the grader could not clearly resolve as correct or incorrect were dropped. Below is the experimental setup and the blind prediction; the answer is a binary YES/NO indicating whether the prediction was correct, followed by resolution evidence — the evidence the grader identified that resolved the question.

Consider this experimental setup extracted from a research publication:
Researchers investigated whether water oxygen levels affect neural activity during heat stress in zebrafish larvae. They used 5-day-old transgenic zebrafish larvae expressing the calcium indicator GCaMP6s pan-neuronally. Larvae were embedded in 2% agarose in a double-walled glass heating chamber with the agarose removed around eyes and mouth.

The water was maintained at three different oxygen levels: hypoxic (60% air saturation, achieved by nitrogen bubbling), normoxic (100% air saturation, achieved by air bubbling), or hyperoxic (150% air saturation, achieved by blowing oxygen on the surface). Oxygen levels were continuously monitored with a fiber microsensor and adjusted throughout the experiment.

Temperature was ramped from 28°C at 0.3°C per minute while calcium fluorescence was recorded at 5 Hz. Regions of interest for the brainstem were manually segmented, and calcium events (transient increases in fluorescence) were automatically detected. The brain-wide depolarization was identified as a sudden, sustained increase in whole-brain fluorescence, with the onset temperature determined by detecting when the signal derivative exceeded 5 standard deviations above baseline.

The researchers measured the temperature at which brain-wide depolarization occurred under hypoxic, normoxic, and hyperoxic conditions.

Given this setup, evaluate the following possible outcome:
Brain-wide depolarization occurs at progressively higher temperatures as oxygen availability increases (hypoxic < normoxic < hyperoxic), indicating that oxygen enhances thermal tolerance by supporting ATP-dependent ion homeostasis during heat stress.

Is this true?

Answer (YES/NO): YES